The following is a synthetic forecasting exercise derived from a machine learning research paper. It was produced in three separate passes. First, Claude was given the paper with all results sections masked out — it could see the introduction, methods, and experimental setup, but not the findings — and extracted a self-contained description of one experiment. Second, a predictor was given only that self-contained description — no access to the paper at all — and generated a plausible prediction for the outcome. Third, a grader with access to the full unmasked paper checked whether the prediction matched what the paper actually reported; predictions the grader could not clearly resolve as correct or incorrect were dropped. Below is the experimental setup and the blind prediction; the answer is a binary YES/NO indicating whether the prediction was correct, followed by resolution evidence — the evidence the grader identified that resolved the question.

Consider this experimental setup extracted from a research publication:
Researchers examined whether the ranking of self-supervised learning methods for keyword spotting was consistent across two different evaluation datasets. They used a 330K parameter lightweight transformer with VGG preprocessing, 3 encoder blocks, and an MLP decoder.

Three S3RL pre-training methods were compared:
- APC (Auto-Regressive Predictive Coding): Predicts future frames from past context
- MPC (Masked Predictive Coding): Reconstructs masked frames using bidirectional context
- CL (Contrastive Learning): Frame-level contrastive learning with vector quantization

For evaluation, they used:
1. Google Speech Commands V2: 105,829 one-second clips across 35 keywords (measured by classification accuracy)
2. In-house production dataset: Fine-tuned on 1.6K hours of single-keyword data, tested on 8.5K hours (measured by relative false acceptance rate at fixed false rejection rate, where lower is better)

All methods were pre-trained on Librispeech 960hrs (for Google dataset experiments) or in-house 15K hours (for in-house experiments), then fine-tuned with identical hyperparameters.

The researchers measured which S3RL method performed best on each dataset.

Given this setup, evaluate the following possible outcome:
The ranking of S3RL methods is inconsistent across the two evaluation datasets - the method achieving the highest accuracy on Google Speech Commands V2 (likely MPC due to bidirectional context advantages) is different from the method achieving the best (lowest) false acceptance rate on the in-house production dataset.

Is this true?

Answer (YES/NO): NO